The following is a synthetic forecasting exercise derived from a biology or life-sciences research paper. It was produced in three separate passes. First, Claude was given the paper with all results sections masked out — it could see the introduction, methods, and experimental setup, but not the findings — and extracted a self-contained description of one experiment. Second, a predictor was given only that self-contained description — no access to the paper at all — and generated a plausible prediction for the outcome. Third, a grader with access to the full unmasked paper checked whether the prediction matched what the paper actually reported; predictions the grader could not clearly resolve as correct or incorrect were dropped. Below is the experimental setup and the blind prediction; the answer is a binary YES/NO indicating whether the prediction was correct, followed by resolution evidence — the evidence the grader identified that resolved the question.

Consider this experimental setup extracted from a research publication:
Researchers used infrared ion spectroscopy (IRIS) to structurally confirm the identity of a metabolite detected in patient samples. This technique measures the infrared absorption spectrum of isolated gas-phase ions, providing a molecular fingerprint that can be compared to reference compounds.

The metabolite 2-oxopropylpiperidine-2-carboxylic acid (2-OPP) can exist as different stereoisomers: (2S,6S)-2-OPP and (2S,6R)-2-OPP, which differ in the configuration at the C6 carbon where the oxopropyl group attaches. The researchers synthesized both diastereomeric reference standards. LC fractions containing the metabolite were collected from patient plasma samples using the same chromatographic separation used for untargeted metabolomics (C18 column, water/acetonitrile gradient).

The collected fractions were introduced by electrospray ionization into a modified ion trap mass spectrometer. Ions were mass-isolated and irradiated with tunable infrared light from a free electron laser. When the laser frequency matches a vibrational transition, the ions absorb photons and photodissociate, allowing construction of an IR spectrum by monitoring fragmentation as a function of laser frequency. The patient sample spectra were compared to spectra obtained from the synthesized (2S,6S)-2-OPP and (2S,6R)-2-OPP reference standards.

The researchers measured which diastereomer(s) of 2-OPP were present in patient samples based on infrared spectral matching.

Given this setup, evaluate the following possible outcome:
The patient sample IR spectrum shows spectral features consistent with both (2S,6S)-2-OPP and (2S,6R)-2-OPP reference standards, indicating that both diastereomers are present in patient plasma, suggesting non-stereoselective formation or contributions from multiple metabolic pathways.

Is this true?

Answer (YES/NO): YES